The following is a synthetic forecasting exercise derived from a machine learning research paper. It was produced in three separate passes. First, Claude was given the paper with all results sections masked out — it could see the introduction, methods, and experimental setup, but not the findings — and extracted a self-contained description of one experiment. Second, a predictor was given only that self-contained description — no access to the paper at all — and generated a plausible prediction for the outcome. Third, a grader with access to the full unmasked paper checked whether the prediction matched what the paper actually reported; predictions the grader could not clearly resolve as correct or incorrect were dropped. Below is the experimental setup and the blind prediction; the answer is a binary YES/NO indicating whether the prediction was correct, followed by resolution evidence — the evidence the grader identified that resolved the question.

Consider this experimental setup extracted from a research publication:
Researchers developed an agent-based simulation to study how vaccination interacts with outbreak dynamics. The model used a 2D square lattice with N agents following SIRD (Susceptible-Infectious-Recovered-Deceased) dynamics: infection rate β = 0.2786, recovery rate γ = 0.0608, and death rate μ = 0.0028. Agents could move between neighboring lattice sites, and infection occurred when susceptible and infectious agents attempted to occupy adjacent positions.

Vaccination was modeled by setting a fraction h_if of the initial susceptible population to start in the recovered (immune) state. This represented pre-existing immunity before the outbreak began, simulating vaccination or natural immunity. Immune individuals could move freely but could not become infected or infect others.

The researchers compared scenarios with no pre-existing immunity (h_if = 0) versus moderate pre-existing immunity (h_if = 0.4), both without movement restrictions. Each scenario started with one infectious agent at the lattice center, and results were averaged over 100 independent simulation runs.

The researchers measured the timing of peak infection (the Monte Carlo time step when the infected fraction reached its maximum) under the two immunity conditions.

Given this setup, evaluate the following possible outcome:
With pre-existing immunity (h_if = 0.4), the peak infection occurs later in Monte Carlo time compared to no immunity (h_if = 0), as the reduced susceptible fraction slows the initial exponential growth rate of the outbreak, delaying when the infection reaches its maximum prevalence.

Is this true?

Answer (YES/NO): YES